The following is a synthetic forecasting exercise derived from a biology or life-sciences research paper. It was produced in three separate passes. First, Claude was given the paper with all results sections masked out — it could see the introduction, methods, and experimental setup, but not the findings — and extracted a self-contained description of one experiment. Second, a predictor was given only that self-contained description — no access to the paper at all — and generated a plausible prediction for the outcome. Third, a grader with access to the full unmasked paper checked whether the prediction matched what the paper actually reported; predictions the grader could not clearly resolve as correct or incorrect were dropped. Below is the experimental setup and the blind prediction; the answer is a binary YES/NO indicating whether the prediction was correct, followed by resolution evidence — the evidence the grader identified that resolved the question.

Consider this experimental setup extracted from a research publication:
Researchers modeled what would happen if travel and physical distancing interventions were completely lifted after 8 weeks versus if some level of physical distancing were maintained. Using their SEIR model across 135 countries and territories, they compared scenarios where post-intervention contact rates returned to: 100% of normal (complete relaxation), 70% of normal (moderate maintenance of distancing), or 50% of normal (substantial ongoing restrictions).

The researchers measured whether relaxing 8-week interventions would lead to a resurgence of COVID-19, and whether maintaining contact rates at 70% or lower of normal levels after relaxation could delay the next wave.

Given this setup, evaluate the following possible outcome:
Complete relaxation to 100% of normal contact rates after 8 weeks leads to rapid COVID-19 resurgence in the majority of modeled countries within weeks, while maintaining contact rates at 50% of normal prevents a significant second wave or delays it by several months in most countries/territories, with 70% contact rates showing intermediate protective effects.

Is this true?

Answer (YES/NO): NO